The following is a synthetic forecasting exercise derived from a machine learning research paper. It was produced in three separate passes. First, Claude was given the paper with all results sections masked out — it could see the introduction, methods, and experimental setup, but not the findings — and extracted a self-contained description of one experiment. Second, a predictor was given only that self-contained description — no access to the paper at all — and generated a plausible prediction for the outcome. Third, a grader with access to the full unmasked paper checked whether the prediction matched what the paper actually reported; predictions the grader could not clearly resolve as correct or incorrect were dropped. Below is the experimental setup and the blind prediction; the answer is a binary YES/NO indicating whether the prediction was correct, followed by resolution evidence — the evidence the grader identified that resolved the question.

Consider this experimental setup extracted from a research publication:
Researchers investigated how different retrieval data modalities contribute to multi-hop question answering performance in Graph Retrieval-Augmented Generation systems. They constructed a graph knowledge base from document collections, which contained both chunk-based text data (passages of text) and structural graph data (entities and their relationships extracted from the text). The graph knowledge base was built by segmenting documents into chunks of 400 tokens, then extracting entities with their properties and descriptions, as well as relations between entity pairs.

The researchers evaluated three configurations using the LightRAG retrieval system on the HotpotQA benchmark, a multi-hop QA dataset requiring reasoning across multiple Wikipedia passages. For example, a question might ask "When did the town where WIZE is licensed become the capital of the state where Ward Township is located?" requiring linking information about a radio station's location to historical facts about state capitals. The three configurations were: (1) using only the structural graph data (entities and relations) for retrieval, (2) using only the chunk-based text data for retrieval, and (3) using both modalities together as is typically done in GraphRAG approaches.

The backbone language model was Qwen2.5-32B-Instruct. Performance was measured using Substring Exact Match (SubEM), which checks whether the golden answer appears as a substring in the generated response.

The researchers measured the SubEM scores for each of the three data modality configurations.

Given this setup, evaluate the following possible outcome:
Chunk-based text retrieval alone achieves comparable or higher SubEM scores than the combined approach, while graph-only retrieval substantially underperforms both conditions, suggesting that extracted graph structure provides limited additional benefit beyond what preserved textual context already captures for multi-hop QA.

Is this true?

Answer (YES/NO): YES